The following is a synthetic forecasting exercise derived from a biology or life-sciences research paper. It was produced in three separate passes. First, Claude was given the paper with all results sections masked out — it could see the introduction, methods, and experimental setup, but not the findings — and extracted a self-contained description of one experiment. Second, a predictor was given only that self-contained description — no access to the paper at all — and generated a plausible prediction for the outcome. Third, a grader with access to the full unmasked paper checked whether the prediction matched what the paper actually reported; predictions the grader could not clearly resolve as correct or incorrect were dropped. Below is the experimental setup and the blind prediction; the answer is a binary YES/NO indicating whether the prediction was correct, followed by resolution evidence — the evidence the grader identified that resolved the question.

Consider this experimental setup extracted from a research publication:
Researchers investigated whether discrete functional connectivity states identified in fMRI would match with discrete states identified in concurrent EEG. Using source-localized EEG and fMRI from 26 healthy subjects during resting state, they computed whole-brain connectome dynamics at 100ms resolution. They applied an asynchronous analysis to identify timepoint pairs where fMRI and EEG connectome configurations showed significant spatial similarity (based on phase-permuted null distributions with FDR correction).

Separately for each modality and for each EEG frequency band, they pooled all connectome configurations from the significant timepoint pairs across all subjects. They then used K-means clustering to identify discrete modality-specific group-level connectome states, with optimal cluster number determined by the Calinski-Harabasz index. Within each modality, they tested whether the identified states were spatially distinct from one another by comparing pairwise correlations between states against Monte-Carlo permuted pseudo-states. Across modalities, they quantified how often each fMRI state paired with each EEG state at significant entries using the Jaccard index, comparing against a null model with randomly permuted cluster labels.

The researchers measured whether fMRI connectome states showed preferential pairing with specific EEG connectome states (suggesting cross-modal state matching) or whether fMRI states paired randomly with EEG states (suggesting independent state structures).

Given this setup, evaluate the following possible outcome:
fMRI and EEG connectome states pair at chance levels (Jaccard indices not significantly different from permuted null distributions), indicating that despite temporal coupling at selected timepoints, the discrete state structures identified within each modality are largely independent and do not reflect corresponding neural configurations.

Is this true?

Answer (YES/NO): NO